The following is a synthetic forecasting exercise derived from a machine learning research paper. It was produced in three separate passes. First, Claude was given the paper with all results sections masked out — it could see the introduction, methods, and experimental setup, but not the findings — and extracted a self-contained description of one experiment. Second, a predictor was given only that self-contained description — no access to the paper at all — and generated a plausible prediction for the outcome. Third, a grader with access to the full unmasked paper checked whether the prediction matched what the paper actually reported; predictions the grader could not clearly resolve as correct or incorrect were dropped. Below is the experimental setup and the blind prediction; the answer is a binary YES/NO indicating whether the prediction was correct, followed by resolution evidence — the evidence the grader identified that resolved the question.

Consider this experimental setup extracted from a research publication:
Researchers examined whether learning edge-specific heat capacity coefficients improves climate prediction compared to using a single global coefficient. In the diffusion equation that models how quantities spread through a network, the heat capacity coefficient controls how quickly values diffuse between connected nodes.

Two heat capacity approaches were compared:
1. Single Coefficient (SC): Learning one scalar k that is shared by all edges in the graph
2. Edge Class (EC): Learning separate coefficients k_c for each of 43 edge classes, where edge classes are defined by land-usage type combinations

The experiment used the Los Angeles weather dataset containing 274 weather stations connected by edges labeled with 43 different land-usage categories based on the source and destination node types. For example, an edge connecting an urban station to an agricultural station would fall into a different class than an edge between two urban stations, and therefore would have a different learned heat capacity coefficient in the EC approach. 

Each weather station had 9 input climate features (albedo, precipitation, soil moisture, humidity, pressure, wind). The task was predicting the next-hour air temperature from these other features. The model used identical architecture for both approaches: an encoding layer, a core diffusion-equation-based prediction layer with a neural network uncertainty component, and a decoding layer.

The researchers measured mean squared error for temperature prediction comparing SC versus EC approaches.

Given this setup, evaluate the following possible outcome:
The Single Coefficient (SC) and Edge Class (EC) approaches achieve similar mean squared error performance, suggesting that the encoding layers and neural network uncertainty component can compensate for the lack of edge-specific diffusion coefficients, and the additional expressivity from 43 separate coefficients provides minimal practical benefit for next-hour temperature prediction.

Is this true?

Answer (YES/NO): NO